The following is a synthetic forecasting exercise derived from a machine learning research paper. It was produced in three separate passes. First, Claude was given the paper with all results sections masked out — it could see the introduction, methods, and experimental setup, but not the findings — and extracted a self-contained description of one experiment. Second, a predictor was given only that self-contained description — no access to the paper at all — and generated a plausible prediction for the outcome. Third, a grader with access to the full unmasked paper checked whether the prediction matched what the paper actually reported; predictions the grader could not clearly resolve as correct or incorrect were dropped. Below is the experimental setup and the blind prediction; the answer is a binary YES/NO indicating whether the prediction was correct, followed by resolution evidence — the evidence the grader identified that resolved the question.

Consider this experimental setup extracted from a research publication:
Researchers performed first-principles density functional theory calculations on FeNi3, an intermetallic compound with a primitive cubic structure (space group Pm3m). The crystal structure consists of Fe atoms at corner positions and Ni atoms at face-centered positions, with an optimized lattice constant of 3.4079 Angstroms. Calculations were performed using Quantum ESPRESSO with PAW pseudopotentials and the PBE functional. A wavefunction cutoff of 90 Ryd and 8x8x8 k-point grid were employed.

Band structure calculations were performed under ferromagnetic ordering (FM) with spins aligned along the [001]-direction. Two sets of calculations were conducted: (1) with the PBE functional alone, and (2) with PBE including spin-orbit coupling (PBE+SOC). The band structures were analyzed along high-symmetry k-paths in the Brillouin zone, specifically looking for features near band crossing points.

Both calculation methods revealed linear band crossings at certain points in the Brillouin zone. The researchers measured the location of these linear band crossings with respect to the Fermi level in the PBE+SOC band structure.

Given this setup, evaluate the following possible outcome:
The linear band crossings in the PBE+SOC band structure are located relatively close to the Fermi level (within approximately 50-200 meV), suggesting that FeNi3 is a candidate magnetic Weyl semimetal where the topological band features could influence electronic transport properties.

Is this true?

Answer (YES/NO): YES